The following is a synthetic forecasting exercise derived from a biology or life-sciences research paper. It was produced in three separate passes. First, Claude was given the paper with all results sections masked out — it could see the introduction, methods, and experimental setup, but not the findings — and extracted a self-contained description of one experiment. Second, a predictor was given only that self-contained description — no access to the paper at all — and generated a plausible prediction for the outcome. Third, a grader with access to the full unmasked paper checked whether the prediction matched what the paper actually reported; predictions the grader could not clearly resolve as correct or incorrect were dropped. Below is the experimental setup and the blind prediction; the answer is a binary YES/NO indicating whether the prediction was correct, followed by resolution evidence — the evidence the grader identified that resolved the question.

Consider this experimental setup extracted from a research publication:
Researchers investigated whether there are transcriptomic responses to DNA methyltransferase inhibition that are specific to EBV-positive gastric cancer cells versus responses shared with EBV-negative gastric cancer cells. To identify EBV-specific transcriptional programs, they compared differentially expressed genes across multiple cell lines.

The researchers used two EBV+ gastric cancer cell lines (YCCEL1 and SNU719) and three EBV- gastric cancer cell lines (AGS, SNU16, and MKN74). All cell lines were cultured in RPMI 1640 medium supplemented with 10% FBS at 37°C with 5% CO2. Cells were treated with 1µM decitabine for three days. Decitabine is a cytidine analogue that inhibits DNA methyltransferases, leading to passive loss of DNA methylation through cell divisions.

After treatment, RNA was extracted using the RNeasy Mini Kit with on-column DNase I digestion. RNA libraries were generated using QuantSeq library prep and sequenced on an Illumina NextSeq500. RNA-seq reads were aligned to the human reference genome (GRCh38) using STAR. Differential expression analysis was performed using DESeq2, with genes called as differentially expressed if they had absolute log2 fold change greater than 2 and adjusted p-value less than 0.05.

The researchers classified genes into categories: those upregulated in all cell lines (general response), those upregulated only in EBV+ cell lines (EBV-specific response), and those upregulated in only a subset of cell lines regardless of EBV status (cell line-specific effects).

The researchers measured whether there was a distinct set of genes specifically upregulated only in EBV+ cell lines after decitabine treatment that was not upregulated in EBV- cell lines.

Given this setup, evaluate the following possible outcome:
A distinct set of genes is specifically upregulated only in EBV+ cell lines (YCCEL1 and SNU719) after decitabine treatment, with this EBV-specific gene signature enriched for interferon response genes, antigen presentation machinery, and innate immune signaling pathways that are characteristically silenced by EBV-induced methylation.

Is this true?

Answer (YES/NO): NO